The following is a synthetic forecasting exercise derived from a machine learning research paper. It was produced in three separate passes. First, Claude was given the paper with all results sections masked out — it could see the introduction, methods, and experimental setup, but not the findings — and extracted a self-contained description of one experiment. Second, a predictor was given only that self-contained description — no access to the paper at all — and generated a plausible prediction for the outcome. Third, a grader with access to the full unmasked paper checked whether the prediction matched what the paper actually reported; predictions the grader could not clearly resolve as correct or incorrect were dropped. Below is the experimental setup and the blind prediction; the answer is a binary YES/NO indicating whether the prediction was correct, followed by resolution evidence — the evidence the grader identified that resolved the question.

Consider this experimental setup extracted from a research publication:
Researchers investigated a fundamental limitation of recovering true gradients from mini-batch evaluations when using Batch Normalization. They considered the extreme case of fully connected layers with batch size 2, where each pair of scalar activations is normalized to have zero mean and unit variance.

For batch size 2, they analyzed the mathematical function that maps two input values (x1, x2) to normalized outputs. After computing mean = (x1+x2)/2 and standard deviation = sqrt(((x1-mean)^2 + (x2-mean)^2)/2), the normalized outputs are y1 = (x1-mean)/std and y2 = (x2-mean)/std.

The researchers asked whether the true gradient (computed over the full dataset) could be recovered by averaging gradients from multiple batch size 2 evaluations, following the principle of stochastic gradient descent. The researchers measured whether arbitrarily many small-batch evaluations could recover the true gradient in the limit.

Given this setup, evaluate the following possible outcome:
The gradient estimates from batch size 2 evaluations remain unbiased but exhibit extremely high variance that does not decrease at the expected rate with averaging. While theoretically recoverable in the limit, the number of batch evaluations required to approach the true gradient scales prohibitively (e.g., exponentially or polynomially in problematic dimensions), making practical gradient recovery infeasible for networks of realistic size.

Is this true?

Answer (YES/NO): NO